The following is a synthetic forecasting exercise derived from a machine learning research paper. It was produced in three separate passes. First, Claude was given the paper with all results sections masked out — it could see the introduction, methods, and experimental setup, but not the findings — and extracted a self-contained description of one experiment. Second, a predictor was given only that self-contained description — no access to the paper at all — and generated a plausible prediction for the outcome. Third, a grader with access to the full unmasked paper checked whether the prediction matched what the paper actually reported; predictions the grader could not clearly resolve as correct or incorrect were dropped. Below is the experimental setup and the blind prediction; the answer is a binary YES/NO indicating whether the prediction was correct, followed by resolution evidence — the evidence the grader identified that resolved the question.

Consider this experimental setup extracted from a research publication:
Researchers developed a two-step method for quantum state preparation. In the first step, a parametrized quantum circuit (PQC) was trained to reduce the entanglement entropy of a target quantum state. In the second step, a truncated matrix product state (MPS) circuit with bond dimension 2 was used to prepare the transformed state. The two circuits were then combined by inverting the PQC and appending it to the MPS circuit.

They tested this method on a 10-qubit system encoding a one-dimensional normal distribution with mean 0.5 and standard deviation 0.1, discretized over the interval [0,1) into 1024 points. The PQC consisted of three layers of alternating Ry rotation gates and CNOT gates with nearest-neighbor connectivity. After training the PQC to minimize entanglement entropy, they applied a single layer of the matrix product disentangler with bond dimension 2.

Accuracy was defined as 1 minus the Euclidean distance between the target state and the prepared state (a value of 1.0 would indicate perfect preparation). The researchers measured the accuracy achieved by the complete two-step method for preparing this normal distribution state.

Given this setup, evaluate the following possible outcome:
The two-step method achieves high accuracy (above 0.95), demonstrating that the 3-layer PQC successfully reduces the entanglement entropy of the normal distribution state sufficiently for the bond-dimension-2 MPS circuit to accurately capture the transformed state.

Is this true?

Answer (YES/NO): YES